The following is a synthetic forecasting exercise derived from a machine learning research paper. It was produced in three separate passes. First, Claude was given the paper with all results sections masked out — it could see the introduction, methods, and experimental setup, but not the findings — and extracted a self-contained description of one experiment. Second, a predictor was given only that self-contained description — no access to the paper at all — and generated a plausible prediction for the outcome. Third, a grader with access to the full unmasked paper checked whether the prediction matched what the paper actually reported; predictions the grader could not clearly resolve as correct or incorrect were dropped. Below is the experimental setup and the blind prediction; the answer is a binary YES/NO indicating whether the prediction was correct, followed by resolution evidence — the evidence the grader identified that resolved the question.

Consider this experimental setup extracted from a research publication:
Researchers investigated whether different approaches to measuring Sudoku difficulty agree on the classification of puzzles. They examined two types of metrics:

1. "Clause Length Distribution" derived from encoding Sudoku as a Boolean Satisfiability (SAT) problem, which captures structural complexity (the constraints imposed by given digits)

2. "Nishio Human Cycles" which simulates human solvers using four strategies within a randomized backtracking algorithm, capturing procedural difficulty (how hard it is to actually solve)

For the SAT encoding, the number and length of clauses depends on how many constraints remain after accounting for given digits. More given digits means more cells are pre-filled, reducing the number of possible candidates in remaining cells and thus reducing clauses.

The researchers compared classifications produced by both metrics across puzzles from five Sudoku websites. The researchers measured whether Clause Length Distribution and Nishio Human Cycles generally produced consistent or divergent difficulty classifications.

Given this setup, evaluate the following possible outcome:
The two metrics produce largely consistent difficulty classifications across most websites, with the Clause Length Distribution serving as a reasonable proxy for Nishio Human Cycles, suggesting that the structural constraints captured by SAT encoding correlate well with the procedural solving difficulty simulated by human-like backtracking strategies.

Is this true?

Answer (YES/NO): NO